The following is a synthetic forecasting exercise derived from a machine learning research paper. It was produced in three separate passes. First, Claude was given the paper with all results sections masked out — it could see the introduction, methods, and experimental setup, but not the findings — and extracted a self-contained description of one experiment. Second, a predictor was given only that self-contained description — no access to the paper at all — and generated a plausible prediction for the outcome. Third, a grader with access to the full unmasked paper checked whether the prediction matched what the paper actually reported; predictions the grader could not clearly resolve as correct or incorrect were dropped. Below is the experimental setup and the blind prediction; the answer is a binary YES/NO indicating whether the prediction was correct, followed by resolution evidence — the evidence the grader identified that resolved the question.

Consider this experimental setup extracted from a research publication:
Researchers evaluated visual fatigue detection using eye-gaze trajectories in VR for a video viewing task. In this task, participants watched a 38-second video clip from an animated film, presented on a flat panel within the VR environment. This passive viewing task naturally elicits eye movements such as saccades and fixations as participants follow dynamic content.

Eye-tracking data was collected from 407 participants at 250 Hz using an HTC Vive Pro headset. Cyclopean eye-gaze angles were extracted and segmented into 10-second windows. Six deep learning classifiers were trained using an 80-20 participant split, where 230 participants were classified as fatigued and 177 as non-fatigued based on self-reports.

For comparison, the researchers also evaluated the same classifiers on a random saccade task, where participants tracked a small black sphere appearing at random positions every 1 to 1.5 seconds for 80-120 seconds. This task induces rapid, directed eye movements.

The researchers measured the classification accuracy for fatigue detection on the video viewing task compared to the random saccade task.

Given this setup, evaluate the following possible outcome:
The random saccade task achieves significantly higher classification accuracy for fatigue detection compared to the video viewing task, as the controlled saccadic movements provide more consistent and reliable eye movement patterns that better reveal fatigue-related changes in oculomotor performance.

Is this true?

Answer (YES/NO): NO